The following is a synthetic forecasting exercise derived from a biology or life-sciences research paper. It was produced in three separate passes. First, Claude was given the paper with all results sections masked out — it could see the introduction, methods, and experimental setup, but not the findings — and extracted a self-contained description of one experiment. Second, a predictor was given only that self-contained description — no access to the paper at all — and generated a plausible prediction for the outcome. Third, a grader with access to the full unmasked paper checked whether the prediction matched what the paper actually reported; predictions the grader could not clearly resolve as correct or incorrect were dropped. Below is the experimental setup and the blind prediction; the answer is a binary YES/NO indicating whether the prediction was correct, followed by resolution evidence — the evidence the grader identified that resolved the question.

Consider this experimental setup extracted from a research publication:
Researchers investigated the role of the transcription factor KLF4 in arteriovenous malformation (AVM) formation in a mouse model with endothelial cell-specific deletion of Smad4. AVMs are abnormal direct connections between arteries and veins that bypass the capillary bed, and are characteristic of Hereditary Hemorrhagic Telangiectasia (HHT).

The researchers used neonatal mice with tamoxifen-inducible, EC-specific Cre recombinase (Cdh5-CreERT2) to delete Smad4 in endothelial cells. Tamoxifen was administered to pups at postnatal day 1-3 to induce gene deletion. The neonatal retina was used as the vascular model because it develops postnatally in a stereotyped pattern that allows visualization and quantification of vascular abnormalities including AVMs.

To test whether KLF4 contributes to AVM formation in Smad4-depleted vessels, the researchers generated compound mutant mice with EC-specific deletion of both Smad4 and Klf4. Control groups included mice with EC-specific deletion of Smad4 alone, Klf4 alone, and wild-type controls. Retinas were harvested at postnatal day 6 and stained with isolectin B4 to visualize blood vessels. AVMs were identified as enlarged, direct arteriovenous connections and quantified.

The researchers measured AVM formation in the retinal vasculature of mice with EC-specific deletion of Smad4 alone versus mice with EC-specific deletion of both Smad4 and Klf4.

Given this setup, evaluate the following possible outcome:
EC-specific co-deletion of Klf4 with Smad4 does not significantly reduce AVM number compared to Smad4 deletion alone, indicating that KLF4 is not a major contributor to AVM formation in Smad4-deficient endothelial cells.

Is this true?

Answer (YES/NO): NO